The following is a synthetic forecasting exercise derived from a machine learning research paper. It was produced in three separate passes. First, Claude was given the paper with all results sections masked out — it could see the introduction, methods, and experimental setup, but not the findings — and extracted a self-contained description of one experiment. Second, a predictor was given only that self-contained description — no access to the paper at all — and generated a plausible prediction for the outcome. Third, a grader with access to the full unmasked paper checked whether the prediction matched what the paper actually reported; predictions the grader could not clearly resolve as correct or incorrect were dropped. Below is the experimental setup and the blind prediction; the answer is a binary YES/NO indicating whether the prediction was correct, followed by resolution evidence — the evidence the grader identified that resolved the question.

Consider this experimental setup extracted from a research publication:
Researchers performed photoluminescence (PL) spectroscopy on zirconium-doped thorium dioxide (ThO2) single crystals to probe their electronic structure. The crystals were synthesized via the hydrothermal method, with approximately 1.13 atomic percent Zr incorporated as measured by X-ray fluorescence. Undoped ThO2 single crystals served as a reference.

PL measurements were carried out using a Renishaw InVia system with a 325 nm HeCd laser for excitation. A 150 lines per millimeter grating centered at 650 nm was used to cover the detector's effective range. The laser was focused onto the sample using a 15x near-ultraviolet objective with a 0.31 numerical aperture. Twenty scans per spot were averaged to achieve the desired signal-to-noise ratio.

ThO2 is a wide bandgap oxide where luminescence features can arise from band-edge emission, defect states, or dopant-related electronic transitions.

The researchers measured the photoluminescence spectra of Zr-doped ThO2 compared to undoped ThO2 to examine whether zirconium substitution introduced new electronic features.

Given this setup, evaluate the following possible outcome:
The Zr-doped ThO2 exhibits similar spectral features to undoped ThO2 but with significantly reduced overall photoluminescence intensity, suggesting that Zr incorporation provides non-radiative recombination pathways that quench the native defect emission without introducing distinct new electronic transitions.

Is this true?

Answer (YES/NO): NO